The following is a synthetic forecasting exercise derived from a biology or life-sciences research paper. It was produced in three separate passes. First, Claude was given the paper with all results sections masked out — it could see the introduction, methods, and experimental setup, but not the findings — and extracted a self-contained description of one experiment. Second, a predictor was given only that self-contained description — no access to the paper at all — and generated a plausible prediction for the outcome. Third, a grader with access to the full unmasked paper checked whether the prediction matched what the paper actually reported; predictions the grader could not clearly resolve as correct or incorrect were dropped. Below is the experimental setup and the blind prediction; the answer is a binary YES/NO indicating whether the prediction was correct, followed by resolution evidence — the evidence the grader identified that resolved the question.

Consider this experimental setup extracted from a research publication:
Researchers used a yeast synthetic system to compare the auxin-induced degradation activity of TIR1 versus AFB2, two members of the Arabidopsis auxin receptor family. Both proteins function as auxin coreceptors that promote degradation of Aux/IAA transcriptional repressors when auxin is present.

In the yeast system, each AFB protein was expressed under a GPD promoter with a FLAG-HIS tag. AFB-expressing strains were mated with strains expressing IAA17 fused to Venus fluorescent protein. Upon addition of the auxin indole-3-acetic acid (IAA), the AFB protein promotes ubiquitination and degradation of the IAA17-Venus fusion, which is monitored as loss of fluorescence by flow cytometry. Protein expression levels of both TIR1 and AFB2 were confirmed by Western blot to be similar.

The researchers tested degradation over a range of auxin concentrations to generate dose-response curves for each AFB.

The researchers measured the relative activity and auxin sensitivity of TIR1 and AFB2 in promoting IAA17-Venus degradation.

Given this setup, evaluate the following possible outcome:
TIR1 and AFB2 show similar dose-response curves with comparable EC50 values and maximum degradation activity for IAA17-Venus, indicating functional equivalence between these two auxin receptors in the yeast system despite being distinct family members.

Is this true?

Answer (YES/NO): NO